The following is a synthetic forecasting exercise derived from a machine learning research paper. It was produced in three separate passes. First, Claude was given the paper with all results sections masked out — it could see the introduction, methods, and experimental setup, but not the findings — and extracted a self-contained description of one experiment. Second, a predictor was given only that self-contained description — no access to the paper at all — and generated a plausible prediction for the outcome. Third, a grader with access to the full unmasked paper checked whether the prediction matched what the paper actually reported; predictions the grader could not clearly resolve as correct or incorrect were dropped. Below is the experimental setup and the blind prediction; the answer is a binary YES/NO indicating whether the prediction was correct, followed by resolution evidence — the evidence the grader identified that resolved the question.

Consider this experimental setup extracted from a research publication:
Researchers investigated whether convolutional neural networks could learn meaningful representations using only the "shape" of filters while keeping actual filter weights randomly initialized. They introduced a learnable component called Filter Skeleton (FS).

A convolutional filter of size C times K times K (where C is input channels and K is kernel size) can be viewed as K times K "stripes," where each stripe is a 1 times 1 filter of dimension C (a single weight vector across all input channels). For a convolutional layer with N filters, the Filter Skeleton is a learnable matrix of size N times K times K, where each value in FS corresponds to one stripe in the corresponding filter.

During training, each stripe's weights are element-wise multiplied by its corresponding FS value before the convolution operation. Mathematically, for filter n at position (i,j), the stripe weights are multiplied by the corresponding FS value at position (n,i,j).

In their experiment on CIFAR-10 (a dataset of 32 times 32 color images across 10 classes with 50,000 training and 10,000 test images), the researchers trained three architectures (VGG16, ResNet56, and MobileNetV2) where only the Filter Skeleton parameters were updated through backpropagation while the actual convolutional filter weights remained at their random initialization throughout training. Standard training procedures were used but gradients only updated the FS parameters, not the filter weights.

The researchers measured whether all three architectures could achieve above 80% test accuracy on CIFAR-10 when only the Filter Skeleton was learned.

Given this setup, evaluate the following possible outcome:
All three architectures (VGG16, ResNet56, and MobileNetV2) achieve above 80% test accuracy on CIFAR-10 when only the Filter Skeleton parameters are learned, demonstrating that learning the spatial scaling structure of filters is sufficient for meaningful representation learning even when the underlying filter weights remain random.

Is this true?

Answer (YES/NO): NO